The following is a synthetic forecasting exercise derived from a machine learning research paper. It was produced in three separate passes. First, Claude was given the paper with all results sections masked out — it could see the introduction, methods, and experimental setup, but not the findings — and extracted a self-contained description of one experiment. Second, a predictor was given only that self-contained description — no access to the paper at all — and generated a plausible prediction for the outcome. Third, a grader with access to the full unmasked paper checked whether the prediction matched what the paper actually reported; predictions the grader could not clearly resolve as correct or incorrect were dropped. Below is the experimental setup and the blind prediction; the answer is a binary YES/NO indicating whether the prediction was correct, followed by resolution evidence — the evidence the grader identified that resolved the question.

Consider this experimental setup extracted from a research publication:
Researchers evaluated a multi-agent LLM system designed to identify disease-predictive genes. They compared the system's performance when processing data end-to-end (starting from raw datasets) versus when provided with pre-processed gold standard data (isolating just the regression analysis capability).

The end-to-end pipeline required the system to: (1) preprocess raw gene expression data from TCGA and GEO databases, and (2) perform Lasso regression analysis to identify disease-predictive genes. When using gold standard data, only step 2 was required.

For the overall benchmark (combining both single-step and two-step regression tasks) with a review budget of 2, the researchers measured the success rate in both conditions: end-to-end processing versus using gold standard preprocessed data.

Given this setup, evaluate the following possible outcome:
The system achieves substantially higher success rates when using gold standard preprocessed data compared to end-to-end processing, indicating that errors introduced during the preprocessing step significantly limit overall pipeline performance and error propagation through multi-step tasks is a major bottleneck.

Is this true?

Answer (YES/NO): YES